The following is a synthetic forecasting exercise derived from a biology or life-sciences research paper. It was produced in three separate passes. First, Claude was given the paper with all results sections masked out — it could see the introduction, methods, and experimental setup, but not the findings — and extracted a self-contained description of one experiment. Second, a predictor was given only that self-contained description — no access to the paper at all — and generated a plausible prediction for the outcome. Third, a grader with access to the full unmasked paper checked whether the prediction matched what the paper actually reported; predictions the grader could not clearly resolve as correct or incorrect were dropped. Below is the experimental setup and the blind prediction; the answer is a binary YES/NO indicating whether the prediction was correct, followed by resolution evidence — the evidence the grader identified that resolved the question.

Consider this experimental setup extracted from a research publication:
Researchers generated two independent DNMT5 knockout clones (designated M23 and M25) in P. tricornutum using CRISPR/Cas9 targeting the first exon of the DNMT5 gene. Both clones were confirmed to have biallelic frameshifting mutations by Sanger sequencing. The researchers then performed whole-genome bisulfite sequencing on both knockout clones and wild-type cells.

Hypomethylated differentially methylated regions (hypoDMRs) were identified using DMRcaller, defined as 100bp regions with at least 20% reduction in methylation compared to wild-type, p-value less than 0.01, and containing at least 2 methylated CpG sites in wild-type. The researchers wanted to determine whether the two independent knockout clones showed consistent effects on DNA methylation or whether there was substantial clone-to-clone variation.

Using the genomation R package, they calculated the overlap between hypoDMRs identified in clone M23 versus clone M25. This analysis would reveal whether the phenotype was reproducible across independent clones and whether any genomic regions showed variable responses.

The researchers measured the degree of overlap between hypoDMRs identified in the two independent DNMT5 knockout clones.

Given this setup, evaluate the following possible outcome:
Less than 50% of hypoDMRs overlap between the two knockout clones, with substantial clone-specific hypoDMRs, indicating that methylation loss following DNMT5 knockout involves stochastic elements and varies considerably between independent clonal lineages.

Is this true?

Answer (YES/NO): NO